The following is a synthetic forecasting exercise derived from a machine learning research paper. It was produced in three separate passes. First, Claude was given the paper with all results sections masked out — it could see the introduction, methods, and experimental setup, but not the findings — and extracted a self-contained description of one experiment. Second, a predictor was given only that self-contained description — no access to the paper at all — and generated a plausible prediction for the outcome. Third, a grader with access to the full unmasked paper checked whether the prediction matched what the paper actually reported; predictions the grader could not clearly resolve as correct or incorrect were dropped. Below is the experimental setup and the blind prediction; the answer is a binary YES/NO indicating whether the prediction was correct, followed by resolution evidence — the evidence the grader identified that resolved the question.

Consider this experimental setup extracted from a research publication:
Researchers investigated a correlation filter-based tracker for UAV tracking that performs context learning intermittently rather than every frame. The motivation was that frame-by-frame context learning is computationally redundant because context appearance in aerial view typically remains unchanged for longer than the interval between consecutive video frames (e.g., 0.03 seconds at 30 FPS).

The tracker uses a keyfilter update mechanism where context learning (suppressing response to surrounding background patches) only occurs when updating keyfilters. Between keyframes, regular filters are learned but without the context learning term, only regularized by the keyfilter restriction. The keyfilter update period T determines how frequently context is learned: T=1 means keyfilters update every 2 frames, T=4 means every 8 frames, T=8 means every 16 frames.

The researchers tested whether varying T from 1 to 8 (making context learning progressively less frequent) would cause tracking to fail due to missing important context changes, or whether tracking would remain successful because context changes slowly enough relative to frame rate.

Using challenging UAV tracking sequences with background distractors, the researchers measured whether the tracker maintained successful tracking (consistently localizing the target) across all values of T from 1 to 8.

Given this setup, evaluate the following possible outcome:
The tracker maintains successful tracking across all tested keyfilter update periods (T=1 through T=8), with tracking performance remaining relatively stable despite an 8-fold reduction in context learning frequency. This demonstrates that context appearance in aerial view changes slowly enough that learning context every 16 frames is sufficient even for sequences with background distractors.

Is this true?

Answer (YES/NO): YES